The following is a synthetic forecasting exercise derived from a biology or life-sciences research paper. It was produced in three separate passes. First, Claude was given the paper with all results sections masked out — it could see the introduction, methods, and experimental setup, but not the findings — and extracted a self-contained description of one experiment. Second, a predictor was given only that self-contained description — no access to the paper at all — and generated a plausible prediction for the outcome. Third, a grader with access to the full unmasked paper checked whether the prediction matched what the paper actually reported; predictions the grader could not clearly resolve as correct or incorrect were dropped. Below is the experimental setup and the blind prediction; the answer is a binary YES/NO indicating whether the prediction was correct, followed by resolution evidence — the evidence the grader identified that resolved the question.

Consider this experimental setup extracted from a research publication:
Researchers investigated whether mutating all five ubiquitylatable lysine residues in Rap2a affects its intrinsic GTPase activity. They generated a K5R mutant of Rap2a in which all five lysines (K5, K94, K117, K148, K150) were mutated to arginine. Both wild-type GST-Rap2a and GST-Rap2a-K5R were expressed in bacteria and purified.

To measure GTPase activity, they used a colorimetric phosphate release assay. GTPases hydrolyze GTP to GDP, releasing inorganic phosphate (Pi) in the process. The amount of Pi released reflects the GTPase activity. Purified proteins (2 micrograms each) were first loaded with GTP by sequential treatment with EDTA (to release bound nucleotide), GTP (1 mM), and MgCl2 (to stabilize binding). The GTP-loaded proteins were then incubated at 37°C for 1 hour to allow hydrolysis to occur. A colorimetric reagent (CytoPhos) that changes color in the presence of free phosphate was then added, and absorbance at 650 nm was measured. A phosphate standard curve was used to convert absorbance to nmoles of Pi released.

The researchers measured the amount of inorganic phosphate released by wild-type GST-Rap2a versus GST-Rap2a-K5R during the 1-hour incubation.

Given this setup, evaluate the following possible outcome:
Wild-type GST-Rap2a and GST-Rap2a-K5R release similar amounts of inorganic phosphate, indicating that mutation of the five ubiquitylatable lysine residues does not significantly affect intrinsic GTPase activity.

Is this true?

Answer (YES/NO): NO